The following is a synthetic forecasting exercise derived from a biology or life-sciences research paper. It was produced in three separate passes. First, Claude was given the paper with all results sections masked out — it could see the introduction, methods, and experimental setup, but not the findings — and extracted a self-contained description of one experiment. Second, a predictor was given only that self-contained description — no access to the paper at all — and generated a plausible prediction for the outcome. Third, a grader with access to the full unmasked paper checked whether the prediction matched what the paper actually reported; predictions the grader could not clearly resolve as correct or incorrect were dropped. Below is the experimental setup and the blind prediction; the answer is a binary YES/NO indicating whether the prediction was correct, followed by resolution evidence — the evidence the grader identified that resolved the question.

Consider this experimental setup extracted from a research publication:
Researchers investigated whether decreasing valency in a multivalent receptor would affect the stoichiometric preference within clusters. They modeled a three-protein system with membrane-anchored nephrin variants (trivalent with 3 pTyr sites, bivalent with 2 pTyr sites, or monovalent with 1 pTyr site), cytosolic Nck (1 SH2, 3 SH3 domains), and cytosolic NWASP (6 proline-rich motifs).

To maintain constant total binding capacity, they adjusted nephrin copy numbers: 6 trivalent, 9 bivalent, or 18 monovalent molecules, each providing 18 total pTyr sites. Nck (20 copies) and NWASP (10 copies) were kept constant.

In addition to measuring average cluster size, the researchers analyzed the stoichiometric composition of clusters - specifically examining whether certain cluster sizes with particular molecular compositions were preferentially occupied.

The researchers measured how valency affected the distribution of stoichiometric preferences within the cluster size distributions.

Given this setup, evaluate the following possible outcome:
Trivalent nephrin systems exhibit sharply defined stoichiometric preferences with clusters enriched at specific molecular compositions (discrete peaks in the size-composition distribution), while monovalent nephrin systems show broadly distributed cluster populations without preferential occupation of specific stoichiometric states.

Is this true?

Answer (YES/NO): NO